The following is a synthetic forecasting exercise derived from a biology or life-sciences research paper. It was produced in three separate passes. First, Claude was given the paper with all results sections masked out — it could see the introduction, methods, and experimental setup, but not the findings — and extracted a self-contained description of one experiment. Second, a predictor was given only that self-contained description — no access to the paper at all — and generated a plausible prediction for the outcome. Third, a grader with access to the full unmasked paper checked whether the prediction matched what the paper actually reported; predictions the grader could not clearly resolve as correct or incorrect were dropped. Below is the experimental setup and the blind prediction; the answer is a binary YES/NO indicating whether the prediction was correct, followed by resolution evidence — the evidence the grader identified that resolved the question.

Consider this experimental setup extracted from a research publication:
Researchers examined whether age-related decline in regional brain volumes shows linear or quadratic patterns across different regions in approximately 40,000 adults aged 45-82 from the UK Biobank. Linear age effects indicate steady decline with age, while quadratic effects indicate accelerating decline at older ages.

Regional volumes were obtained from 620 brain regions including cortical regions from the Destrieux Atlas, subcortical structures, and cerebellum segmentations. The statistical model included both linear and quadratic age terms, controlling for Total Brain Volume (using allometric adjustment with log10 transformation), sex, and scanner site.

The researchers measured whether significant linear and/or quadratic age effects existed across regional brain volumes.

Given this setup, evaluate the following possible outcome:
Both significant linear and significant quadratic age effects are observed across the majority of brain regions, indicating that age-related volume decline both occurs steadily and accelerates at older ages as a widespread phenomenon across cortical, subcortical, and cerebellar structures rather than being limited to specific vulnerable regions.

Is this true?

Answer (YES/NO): NO